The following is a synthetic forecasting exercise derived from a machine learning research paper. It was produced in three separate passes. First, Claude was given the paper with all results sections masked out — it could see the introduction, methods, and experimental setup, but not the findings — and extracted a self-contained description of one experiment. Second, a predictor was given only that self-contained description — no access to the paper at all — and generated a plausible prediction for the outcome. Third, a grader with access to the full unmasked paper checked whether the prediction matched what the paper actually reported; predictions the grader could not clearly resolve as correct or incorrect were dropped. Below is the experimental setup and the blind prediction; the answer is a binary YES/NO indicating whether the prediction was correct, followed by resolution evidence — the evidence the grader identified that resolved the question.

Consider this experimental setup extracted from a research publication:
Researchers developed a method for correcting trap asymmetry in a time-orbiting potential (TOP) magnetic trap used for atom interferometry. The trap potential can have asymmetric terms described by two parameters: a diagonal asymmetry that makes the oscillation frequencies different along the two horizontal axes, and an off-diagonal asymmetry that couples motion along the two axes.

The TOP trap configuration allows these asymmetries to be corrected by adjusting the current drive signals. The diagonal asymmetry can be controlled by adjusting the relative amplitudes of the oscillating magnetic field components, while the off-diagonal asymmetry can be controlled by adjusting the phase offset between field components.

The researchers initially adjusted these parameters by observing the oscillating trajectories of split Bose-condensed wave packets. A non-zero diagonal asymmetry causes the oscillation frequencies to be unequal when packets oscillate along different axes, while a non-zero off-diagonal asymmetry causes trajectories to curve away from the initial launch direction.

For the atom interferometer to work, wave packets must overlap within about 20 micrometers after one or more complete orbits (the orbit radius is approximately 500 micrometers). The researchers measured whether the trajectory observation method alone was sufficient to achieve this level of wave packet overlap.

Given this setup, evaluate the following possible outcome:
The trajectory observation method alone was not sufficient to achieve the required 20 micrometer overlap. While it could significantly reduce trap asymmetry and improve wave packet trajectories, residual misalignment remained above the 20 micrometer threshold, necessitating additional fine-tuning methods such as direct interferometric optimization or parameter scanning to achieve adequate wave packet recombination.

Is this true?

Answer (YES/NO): NO